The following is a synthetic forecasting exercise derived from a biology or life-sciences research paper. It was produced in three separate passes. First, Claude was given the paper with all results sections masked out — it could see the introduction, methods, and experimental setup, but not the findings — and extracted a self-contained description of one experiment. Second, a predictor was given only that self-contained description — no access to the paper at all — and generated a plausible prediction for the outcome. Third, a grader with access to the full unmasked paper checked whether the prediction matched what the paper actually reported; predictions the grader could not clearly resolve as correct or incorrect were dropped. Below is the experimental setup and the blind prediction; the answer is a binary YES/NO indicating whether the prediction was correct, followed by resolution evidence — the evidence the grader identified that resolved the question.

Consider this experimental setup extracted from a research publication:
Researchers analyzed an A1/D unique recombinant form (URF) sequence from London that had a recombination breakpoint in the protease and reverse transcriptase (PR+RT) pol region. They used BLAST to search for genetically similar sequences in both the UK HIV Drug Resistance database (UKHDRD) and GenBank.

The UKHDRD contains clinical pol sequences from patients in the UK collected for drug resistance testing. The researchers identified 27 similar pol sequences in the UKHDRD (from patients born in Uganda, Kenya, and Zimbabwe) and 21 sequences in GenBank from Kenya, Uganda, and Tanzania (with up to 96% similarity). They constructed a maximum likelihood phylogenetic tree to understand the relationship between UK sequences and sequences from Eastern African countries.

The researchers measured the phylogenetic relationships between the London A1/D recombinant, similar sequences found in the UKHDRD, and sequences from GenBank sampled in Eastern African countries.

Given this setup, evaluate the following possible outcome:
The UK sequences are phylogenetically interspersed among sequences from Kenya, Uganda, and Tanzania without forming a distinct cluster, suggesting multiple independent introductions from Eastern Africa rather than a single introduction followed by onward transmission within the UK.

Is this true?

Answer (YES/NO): YES